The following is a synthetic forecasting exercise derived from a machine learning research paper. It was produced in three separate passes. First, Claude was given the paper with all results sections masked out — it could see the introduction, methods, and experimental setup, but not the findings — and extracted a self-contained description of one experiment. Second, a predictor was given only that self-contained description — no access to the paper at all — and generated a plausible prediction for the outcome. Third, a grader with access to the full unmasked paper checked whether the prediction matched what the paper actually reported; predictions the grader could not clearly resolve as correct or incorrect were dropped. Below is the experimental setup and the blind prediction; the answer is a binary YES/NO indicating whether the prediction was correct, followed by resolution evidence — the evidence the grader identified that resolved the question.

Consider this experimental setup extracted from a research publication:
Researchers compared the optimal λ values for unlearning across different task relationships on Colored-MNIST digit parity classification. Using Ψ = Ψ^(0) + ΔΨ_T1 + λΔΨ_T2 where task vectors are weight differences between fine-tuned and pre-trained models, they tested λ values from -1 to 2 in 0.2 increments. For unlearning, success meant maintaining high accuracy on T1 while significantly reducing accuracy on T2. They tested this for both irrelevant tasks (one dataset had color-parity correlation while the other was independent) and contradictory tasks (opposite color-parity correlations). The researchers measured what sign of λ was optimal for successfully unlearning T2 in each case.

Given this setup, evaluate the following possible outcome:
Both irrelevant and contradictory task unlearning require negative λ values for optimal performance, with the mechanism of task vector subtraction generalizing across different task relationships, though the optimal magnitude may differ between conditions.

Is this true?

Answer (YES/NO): YES